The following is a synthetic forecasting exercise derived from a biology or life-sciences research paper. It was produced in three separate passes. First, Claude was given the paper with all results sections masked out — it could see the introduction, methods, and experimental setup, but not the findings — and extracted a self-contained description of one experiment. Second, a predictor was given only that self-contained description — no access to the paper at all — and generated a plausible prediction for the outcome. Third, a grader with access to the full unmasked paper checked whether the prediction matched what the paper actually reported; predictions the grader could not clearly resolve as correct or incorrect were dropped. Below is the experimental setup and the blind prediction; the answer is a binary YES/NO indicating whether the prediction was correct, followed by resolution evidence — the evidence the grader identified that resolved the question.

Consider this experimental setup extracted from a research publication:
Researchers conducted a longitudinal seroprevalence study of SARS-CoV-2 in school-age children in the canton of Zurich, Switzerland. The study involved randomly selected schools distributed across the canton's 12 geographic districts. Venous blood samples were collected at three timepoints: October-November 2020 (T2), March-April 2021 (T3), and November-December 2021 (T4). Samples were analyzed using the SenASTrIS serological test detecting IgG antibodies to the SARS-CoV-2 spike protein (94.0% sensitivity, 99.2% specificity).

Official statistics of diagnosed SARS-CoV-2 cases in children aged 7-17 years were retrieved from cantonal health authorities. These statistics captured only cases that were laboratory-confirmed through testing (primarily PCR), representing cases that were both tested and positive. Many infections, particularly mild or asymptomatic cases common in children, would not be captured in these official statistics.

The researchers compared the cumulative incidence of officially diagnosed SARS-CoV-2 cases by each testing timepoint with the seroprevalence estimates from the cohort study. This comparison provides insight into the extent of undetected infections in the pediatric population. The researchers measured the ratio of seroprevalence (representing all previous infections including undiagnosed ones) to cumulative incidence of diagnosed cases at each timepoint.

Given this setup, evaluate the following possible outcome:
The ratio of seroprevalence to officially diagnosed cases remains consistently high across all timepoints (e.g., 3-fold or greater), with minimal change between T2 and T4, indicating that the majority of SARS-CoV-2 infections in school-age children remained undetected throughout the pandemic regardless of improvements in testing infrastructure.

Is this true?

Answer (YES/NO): NO